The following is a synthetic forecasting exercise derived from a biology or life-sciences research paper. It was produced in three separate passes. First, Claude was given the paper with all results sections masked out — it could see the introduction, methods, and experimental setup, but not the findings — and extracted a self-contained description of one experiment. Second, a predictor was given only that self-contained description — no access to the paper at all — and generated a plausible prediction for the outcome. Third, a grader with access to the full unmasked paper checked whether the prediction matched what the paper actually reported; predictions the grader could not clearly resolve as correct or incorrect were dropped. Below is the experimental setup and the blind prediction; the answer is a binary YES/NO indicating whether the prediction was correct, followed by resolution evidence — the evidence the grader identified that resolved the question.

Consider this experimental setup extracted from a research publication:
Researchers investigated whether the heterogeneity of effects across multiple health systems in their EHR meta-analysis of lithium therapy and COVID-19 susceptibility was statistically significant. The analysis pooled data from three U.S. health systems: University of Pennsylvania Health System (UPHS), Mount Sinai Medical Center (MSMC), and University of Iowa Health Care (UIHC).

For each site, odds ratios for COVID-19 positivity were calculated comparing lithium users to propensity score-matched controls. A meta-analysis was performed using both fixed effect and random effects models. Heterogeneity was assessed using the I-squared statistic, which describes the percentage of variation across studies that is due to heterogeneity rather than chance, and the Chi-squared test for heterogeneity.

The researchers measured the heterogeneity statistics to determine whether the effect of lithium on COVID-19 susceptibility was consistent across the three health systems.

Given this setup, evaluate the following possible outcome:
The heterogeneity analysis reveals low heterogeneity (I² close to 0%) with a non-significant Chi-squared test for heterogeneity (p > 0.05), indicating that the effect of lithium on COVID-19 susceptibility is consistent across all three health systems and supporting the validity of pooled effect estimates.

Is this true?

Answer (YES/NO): NO